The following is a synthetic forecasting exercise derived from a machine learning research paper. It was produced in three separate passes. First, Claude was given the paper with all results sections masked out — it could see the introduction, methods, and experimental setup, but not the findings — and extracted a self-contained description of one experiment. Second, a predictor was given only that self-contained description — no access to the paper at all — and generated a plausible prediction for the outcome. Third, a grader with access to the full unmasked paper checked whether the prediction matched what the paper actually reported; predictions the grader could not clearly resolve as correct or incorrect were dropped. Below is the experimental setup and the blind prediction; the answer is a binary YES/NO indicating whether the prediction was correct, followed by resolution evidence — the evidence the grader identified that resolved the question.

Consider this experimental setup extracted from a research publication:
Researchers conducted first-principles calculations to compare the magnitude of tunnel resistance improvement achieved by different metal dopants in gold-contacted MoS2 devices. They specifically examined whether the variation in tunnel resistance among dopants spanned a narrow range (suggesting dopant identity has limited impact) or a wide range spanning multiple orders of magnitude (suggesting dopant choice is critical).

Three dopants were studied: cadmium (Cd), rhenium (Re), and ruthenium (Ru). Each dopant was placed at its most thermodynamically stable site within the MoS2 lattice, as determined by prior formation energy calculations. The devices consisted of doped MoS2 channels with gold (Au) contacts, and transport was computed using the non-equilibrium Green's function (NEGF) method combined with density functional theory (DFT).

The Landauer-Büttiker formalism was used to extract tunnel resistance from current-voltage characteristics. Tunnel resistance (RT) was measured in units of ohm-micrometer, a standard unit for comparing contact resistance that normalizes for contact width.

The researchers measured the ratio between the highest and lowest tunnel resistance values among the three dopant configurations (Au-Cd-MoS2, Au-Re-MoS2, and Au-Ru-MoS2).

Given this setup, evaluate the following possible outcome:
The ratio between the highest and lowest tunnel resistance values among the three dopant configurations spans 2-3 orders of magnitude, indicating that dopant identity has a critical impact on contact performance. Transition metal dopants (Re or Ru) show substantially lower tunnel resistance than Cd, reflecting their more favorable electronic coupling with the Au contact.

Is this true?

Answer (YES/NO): NO